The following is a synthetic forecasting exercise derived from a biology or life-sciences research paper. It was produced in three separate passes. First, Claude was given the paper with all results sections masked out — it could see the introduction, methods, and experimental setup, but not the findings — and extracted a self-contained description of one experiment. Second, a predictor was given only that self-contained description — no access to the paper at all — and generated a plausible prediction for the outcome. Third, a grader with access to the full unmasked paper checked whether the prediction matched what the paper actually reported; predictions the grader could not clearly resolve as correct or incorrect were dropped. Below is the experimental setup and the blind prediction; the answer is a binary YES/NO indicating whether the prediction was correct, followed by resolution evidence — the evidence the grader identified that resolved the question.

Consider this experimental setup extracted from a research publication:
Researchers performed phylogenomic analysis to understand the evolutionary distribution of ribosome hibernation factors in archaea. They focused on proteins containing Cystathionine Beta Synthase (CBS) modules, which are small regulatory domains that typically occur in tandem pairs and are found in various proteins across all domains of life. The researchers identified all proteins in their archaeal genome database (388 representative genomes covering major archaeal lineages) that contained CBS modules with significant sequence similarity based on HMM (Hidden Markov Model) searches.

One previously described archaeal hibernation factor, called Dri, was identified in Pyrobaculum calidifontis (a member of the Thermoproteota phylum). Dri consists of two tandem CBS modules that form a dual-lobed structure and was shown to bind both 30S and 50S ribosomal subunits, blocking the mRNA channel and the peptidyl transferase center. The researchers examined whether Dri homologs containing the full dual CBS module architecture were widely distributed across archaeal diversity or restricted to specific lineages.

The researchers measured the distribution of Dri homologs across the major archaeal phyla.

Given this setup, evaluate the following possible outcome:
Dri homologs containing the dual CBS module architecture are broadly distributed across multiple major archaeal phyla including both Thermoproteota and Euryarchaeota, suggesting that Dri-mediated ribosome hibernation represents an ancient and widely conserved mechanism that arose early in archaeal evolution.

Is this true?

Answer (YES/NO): NO